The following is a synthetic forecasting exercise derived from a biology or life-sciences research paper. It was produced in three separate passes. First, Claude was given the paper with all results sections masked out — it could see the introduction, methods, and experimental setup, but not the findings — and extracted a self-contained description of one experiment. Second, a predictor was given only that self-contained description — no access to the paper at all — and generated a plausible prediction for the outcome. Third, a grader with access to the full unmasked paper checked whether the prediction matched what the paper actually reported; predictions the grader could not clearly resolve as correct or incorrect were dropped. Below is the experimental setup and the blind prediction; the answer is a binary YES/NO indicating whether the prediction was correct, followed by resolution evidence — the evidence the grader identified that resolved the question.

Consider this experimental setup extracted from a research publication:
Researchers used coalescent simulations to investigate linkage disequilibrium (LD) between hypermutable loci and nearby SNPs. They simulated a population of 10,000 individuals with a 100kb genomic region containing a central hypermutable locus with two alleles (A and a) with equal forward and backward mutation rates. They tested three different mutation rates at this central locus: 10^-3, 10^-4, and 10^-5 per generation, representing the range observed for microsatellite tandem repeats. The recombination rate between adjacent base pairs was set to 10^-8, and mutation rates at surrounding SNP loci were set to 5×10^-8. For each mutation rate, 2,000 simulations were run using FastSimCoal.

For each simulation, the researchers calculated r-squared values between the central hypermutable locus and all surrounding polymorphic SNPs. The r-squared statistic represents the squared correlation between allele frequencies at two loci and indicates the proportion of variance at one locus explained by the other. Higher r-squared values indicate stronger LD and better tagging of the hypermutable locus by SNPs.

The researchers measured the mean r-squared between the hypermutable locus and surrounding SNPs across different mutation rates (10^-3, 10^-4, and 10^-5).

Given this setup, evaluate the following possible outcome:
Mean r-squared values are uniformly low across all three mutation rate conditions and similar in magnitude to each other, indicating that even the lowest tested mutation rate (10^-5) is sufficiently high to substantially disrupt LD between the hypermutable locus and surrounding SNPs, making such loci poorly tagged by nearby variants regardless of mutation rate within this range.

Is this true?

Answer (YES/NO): NO